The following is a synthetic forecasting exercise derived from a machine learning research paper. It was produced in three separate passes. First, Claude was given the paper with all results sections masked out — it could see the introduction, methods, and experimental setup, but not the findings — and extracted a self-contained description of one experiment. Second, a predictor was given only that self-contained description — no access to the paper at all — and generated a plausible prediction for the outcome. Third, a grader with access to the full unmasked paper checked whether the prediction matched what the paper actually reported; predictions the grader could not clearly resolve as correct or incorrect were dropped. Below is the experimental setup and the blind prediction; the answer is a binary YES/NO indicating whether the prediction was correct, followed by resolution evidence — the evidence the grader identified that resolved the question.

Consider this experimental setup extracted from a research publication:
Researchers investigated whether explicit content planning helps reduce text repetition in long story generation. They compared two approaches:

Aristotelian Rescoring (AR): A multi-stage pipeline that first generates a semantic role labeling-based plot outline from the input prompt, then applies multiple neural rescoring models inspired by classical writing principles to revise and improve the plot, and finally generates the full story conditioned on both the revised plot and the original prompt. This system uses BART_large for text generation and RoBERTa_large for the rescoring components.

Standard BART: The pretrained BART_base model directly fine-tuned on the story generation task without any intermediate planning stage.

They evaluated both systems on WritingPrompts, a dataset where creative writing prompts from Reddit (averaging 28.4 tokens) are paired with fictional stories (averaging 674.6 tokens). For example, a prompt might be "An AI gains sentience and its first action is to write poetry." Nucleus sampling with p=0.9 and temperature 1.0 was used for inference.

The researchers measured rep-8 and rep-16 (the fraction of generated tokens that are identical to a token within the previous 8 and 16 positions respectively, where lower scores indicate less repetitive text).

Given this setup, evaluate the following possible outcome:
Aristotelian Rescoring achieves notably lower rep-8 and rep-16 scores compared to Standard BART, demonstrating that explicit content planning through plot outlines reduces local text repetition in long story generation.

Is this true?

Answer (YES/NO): NO